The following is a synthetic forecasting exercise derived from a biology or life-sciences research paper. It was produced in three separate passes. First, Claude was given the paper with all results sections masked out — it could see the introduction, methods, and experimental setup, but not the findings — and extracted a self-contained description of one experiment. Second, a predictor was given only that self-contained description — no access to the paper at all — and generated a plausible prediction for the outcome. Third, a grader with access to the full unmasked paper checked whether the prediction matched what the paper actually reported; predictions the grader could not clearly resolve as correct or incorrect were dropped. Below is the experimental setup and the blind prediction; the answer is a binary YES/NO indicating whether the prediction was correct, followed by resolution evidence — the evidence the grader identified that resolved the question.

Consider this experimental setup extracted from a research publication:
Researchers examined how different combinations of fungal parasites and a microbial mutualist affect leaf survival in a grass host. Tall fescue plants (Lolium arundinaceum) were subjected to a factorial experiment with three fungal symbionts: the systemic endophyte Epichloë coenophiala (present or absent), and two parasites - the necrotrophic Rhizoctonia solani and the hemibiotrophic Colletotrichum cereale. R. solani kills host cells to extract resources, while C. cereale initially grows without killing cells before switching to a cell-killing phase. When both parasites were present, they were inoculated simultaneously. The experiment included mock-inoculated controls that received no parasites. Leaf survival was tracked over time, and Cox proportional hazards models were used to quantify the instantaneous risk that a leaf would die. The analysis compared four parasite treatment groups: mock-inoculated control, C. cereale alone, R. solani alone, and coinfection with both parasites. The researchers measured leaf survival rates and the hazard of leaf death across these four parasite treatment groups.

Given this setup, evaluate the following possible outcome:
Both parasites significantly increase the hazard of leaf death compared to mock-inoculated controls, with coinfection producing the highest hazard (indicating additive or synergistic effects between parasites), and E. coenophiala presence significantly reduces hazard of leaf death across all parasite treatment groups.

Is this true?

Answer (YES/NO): NO